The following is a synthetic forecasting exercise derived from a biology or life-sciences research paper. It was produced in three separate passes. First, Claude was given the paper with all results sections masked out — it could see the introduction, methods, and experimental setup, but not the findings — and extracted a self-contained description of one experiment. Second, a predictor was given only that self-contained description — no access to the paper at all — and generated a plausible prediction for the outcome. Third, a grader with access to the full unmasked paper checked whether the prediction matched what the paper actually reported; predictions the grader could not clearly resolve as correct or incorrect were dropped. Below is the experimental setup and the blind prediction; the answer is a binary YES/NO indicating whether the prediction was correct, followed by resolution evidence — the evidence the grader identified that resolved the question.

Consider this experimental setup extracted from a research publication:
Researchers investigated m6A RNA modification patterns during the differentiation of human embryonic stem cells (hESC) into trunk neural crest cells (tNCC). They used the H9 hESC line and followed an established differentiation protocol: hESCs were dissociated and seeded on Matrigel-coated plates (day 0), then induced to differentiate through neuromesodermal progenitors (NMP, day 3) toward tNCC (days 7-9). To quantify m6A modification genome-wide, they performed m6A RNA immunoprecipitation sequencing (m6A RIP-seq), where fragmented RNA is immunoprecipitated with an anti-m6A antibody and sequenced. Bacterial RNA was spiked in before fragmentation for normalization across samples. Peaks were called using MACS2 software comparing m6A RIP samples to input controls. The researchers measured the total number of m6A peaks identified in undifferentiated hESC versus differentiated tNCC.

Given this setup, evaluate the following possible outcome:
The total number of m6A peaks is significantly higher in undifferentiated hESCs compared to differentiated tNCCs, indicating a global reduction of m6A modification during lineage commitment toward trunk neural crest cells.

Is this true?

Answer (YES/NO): NO